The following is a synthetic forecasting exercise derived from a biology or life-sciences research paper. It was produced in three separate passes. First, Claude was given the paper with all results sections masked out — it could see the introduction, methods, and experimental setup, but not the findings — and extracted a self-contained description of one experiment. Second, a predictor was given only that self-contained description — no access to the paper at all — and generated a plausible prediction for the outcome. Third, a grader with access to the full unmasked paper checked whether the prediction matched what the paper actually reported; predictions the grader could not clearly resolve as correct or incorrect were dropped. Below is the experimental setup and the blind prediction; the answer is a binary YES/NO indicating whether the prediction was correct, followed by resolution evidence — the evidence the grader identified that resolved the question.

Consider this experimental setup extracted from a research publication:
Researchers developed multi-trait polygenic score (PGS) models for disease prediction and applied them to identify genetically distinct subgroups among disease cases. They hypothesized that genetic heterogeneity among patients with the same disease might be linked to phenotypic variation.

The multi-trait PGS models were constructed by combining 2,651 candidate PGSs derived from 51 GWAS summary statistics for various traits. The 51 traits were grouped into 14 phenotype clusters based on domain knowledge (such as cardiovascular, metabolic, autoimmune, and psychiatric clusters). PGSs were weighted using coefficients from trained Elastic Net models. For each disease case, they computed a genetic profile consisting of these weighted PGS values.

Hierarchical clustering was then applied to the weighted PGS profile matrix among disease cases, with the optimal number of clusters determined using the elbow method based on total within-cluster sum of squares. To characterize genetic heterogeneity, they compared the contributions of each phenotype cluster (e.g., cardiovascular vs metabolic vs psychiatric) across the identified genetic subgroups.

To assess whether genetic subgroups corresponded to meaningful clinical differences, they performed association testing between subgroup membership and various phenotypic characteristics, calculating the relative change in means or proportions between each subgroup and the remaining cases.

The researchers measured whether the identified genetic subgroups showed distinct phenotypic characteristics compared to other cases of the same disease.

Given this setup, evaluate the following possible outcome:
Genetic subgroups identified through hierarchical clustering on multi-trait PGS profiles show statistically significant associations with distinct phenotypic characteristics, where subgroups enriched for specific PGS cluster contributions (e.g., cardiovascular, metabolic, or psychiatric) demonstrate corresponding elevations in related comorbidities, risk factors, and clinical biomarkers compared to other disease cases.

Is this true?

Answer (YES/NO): YES